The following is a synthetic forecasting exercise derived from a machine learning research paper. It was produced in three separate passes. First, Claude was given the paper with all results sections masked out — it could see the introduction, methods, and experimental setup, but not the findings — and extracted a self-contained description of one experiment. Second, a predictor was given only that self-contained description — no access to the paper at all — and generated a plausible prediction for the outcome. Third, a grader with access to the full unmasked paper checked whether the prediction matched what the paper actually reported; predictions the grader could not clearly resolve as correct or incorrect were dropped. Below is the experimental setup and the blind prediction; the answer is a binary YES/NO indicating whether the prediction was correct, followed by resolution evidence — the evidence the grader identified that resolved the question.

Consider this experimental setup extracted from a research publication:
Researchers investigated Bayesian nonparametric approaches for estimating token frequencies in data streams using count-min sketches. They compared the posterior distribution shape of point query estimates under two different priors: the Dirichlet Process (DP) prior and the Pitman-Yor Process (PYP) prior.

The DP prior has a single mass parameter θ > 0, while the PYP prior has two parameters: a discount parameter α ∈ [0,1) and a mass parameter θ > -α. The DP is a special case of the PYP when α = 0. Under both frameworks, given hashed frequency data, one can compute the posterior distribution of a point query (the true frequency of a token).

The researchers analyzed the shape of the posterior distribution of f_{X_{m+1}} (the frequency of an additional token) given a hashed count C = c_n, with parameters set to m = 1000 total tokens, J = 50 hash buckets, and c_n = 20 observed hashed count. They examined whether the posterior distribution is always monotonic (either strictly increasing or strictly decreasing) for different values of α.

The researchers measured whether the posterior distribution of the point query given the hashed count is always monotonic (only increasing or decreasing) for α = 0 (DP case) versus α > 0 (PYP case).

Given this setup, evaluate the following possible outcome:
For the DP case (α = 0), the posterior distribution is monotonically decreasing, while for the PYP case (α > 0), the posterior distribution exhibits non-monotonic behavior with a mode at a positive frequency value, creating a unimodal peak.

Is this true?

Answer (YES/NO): NO